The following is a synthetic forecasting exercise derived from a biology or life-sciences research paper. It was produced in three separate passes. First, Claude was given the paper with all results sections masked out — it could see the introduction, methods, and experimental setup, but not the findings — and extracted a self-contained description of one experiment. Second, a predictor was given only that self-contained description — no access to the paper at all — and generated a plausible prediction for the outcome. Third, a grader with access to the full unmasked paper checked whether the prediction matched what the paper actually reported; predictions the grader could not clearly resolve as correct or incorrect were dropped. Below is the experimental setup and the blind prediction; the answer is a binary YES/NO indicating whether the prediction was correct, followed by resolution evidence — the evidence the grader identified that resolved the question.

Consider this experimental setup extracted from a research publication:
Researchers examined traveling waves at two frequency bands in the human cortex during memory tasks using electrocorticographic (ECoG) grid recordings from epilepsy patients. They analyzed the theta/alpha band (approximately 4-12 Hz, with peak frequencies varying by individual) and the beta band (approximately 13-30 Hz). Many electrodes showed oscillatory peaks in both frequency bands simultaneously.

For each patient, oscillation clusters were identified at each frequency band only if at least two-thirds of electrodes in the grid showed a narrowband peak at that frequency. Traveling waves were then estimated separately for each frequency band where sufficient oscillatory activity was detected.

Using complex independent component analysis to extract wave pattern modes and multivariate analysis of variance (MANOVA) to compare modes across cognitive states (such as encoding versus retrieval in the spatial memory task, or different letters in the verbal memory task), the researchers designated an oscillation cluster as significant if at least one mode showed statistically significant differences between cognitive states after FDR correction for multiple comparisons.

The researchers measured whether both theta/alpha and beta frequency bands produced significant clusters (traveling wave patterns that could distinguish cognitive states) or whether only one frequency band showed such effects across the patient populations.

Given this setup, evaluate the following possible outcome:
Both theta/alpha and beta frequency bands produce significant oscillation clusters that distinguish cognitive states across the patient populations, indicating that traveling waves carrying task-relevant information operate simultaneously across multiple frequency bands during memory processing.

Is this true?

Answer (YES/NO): YES